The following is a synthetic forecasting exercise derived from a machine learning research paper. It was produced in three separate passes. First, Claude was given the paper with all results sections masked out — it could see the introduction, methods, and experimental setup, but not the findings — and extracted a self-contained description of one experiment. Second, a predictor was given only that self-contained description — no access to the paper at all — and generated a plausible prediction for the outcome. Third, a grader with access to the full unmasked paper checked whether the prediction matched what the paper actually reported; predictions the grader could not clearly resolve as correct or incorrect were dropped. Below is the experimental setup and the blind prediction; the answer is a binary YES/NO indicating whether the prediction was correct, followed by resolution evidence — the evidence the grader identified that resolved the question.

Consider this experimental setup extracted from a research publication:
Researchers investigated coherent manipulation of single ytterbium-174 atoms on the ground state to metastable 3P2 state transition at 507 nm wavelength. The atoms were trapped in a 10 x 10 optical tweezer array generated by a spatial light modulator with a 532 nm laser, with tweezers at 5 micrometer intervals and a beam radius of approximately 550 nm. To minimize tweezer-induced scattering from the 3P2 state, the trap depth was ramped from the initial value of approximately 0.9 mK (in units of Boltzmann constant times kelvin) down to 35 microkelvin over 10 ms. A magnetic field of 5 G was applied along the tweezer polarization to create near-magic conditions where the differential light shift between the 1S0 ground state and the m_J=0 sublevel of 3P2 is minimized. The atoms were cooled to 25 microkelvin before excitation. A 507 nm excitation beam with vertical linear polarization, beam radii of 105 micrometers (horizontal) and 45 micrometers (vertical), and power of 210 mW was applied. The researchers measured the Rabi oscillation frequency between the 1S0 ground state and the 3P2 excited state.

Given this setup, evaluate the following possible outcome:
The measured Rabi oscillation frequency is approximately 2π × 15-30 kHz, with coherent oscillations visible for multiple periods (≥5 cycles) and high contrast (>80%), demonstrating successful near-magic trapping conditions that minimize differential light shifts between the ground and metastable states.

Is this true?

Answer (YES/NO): NO